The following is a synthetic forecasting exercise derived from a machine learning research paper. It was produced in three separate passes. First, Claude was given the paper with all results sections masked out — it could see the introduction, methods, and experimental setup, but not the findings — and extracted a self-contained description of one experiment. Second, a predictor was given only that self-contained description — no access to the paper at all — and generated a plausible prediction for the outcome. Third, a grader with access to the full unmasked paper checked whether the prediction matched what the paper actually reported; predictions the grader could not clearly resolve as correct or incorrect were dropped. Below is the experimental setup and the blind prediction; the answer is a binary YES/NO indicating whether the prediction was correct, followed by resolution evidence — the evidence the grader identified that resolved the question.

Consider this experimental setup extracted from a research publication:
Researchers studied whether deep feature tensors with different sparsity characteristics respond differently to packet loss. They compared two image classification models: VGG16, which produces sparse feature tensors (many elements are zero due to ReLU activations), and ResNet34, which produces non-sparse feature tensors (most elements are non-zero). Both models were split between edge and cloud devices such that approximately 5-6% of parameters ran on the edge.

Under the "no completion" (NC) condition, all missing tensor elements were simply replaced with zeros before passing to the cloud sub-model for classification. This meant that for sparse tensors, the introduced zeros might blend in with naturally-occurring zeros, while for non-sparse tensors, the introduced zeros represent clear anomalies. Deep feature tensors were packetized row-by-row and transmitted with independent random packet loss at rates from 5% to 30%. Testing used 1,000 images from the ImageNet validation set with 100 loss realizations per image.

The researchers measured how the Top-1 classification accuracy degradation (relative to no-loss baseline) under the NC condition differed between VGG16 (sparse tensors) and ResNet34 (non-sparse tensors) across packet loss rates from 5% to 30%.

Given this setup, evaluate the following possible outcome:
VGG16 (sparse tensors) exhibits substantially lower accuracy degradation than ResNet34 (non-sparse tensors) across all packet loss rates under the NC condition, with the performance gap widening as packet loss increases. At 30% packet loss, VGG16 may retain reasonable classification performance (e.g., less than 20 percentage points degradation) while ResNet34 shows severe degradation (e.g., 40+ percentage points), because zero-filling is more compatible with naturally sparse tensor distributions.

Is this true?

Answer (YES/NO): YES